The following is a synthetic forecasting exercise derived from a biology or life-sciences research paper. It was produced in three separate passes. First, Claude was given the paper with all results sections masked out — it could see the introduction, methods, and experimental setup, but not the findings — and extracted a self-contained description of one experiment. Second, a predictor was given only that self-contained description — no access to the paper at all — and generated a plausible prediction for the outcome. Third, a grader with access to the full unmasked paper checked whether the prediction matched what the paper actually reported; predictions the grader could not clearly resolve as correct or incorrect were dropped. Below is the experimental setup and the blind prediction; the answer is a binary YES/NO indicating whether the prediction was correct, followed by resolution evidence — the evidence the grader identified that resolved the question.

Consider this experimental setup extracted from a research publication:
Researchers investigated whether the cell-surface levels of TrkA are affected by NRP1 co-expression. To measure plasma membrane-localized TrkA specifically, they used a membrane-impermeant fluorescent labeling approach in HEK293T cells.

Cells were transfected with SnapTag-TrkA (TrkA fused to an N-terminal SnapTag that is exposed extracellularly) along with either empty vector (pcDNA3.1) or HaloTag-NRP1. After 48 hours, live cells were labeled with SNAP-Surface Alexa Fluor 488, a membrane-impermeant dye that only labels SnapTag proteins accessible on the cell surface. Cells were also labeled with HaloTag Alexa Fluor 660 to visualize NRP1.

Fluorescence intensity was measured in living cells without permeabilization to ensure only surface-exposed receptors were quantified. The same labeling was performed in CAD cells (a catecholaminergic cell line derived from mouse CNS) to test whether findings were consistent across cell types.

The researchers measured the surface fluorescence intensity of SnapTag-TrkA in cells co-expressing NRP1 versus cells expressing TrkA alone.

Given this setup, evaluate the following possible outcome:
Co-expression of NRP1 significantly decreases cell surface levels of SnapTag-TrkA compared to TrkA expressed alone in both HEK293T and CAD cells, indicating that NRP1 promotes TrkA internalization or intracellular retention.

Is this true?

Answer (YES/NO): NO